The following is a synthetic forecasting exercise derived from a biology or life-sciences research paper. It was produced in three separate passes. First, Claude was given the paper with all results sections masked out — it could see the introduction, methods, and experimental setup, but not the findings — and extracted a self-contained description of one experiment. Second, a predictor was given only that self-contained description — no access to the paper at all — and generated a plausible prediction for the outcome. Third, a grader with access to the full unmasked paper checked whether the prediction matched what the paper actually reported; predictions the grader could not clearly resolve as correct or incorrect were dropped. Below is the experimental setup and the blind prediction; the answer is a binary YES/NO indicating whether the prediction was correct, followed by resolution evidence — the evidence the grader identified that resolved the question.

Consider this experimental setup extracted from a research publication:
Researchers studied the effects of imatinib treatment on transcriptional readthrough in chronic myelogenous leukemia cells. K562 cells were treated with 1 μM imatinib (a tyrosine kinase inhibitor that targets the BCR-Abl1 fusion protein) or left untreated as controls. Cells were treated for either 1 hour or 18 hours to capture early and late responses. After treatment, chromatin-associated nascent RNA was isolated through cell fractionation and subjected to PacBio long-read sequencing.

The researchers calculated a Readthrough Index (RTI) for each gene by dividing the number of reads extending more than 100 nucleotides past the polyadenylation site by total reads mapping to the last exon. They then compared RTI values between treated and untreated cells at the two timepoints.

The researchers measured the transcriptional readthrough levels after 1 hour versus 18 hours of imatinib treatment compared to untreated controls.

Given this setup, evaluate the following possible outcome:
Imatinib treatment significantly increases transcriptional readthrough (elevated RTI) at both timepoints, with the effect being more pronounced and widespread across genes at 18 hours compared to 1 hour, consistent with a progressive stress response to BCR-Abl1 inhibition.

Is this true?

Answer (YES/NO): NO